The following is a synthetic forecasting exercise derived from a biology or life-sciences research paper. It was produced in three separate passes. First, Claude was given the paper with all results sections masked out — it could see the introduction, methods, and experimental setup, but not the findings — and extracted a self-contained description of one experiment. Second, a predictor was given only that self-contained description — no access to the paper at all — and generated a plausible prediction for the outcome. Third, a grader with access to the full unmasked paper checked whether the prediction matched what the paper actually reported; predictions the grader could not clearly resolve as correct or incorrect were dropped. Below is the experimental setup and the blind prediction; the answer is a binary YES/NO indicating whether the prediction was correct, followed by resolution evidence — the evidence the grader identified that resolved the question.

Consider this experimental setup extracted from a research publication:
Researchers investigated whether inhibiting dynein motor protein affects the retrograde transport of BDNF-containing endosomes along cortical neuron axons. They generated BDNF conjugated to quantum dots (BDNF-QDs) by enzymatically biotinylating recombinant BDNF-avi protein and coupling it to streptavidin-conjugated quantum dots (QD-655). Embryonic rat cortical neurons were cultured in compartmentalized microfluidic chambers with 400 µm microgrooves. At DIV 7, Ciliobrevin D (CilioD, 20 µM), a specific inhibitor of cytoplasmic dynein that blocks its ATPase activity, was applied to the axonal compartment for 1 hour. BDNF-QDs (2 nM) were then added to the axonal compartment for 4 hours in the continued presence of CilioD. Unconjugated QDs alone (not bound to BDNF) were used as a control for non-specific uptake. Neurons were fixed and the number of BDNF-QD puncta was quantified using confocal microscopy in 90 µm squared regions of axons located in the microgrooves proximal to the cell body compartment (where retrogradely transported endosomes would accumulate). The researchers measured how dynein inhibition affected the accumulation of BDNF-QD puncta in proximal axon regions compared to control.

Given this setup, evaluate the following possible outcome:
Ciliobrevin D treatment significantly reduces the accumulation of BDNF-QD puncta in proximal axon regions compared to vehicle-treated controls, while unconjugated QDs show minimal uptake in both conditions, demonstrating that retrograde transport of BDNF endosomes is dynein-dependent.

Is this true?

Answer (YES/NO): YES